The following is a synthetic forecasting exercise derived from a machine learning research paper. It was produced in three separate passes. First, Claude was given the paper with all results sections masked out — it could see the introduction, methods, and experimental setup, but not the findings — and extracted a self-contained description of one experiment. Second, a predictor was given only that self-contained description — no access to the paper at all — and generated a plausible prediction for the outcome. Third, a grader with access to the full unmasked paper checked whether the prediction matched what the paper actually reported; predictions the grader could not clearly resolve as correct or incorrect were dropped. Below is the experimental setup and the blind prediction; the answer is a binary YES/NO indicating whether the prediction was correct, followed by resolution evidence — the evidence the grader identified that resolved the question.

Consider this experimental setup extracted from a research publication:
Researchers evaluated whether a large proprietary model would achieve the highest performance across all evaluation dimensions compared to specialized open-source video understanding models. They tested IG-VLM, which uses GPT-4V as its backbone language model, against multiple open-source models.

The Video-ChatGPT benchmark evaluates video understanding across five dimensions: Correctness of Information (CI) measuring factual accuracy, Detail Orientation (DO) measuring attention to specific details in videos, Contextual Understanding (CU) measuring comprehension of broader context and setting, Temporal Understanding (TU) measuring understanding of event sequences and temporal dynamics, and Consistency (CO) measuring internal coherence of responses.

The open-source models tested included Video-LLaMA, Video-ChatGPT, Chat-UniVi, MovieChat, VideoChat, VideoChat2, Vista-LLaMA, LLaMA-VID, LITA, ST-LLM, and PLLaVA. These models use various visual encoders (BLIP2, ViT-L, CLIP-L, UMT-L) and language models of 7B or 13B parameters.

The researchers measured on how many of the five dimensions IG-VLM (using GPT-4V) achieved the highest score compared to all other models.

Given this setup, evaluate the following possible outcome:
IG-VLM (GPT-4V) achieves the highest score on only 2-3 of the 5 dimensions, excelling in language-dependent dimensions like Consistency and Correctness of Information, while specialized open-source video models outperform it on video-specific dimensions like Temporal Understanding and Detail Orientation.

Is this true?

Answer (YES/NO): NO